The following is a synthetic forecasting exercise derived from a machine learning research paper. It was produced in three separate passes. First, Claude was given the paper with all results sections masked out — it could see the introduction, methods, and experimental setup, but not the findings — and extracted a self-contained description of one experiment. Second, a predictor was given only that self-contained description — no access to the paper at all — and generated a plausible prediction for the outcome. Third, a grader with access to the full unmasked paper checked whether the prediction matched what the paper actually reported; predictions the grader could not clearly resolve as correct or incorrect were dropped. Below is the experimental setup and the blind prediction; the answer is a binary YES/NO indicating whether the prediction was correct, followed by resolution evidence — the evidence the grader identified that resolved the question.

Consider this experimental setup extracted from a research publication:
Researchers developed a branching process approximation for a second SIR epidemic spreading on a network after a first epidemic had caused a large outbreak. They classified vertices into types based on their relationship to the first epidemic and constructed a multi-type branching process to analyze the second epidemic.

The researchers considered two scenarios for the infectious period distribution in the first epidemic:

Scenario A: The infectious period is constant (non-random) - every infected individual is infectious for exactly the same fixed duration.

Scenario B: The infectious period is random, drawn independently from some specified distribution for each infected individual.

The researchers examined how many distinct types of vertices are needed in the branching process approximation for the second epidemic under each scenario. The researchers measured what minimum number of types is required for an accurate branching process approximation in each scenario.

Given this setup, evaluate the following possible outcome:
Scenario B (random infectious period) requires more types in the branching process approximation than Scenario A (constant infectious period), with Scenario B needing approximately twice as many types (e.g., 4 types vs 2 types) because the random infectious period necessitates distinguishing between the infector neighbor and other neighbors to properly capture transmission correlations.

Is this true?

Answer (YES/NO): NO